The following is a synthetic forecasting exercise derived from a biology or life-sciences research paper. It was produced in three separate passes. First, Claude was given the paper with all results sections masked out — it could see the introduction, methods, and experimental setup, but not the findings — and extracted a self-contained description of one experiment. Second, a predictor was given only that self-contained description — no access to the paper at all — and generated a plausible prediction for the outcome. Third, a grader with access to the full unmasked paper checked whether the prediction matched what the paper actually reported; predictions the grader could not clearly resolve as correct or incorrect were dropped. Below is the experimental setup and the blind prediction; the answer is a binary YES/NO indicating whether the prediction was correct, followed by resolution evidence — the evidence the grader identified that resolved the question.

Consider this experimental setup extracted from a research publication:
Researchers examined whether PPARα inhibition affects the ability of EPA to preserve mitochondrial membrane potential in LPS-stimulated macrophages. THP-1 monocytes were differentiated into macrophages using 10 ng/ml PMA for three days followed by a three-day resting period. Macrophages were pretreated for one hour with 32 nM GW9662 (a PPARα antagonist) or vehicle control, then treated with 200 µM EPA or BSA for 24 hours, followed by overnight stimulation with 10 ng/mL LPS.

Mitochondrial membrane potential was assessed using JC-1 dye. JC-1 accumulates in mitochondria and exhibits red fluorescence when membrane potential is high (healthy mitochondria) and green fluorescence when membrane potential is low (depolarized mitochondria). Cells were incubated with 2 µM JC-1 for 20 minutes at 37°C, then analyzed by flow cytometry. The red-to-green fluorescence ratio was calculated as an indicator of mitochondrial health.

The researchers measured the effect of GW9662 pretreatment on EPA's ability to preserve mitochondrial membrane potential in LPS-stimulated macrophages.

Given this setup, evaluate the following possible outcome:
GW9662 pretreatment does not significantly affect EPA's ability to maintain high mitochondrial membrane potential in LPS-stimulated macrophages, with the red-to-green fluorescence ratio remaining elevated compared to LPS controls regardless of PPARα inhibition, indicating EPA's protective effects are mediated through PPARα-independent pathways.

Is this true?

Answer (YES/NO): NO